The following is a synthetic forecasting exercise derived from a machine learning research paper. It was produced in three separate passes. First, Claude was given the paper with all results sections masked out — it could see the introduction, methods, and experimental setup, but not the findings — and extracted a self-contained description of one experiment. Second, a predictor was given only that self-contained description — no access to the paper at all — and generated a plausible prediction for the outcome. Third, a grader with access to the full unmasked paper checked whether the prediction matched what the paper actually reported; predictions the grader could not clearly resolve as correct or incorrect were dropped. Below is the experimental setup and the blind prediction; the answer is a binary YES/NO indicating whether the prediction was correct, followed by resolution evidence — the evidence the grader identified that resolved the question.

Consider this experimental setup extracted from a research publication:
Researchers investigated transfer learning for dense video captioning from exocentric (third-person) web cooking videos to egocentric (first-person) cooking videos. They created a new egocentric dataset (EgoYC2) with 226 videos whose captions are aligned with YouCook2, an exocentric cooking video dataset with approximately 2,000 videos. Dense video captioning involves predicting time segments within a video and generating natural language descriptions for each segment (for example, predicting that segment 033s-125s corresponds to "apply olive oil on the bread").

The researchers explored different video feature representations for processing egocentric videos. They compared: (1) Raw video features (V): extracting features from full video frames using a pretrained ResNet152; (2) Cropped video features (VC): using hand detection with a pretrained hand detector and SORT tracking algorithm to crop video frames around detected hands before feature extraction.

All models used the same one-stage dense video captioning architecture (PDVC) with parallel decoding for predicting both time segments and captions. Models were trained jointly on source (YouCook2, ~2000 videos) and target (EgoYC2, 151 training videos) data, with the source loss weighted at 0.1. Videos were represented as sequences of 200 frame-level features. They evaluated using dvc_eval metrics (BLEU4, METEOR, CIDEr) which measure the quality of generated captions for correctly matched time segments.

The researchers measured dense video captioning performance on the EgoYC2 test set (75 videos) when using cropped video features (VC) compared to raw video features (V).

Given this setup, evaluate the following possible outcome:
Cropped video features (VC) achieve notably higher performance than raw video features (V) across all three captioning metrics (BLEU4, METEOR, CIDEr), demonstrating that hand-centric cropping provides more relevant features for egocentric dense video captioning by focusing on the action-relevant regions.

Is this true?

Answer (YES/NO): NO